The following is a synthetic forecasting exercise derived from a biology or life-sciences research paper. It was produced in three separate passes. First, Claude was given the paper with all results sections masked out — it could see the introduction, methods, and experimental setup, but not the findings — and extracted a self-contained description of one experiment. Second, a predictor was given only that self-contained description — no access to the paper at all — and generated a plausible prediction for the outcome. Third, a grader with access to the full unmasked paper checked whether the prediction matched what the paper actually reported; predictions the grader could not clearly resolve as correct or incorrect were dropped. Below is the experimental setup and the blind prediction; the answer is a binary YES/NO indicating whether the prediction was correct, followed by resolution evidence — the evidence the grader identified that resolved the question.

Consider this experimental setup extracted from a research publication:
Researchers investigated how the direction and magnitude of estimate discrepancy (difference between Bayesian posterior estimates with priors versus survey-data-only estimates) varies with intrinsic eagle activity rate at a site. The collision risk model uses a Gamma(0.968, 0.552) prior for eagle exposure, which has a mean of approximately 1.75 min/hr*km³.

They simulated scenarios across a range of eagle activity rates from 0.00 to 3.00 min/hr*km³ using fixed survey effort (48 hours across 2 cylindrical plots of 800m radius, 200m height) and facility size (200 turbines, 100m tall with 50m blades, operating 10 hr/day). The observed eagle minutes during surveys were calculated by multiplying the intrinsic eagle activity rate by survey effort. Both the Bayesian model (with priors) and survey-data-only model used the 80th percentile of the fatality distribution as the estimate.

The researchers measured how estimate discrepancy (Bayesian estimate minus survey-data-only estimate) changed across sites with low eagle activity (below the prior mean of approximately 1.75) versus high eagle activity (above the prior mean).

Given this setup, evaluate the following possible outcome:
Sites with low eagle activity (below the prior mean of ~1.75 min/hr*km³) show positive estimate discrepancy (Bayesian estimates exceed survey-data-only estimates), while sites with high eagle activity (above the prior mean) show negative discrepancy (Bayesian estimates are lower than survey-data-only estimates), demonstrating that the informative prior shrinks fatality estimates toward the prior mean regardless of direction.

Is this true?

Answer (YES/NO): YES